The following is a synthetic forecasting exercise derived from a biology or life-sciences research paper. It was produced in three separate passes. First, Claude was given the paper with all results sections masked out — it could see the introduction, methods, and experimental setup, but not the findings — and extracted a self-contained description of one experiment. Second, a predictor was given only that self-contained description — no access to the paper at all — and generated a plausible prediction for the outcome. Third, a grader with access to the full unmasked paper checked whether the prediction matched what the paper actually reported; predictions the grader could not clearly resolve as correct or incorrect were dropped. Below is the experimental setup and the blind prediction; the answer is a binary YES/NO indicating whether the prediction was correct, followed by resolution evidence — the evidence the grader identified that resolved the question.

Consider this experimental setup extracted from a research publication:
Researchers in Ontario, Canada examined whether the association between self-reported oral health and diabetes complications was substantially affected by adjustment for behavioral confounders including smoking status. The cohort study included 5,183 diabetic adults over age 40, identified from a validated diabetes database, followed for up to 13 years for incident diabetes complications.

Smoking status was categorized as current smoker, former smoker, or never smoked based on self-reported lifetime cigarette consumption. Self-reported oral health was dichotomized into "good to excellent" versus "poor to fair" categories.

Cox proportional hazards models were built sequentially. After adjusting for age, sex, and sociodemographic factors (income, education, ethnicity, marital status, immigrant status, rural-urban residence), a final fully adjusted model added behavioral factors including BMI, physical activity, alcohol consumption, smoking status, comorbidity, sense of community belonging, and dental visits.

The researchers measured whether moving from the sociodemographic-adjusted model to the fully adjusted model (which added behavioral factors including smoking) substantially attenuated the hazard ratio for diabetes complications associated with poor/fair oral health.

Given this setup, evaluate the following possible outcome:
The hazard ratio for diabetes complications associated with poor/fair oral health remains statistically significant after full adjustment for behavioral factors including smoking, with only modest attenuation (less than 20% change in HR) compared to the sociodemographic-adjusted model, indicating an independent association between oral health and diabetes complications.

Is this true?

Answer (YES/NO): NO